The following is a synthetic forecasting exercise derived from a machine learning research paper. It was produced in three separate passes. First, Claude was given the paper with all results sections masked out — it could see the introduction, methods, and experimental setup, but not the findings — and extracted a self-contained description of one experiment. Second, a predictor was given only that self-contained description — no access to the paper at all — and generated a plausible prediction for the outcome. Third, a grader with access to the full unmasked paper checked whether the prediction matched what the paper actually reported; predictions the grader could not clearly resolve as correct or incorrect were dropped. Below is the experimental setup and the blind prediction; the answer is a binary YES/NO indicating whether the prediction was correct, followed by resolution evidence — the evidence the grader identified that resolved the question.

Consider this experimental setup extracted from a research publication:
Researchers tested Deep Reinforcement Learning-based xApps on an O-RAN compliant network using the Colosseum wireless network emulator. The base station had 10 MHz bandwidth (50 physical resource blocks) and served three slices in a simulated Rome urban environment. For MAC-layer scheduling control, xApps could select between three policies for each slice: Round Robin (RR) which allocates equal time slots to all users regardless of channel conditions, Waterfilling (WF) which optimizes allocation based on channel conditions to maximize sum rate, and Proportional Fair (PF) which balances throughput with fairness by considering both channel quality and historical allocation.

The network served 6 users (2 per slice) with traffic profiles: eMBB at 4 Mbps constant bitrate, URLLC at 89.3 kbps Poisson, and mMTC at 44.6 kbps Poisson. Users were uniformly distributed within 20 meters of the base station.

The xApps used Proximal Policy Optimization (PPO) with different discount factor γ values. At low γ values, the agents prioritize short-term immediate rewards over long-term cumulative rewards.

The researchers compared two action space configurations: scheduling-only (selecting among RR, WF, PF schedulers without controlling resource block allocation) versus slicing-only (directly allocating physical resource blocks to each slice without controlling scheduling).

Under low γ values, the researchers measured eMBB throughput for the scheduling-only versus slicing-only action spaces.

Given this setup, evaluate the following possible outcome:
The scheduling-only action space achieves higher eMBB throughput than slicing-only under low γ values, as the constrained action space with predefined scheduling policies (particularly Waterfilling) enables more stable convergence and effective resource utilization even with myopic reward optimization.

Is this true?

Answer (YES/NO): NO